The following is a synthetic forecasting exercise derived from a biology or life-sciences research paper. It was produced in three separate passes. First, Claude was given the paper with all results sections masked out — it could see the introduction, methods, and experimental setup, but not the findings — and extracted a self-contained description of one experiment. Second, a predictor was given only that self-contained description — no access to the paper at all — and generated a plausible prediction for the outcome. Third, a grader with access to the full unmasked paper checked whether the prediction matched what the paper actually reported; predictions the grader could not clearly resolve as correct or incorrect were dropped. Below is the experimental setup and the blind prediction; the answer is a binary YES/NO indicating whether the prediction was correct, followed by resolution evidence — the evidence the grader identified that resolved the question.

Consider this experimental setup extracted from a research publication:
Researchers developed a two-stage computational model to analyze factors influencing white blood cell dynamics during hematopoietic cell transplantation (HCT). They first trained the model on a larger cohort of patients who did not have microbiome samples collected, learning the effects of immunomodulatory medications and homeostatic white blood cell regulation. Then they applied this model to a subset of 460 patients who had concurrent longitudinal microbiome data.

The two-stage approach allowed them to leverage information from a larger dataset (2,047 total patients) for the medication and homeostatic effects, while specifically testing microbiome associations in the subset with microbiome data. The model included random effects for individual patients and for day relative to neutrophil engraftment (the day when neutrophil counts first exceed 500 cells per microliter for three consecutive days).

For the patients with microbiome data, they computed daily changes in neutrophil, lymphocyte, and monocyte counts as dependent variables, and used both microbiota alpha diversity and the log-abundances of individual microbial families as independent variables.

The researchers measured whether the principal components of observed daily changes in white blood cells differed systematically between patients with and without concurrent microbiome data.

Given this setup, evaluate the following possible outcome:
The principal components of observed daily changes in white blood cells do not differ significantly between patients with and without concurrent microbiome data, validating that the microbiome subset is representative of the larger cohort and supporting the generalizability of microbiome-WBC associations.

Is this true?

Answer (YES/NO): YES